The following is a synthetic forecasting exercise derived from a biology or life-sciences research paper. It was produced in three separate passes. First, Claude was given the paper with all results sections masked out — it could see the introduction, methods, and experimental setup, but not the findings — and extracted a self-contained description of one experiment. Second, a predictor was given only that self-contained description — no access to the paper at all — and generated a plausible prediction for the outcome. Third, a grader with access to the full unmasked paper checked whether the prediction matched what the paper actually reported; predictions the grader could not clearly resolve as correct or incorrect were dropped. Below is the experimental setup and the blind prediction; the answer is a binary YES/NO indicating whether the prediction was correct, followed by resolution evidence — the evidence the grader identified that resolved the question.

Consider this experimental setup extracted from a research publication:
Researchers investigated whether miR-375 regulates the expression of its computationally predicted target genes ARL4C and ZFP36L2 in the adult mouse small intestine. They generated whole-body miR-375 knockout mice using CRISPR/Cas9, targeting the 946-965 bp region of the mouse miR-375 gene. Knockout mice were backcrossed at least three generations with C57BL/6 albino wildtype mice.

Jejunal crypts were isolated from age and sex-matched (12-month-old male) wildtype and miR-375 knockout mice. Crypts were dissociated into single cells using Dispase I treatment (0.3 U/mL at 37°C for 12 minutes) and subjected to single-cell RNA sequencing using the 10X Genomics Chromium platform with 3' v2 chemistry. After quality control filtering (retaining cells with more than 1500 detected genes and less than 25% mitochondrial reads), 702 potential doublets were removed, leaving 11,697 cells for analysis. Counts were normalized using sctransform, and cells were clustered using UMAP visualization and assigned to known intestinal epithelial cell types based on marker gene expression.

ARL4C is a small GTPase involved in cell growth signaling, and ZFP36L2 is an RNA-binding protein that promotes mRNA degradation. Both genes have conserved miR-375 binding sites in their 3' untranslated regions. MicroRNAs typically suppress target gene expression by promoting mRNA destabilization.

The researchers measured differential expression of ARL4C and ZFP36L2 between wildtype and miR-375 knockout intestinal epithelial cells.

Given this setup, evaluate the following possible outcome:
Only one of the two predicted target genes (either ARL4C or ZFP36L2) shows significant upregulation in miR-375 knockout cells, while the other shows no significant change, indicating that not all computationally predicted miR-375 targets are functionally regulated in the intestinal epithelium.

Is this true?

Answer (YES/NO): YES